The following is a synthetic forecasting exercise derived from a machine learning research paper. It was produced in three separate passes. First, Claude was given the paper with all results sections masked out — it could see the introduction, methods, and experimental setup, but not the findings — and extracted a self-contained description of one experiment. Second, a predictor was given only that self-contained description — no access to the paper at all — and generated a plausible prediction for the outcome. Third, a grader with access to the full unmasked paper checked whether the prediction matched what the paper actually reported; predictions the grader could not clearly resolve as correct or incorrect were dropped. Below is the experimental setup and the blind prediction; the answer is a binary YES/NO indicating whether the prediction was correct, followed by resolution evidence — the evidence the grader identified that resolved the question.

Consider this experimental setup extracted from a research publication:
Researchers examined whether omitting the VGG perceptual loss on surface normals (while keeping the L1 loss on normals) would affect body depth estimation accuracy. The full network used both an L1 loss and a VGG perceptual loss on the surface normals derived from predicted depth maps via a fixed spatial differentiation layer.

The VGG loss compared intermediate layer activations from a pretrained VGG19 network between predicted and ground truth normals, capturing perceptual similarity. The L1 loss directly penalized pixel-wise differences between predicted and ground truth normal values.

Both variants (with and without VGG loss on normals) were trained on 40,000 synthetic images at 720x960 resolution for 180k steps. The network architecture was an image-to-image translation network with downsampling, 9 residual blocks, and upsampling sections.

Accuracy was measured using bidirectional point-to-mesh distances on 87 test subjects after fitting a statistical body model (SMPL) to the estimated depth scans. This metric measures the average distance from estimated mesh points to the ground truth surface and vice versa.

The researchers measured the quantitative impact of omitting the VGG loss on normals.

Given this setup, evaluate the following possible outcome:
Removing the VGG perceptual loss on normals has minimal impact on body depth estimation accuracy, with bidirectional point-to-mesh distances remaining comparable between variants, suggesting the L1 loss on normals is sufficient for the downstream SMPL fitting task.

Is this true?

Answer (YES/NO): YES